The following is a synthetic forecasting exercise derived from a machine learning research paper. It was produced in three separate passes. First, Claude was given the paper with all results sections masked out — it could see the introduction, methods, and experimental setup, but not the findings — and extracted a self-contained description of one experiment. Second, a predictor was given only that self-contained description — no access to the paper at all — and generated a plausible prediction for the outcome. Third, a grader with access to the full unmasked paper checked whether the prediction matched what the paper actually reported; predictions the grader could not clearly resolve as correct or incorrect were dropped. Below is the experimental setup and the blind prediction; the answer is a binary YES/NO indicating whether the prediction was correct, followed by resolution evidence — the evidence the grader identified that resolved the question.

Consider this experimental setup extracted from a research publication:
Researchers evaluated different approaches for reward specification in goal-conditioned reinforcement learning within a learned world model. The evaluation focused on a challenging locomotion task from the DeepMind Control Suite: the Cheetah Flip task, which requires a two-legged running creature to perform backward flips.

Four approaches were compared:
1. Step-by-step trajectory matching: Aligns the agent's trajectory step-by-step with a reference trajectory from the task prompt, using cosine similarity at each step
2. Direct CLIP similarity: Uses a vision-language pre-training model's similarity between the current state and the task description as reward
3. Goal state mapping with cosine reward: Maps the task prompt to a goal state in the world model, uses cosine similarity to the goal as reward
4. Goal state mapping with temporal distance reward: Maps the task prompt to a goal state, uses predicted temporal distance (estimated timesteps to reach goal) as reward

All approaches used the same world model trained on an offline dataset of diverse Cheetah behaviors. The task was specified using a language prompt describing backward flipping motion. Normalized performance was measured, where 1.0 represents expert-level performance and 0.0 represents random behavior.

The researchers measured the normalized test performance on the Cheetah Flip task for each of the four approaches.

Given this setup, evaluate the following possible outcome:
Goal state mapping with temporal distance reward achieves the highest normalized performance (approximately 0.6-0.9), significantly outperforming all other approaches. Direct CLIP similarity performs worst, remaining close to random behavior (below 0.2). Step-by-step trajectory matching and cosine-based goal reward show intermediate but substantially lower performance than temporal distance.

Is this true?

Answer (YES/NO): NO